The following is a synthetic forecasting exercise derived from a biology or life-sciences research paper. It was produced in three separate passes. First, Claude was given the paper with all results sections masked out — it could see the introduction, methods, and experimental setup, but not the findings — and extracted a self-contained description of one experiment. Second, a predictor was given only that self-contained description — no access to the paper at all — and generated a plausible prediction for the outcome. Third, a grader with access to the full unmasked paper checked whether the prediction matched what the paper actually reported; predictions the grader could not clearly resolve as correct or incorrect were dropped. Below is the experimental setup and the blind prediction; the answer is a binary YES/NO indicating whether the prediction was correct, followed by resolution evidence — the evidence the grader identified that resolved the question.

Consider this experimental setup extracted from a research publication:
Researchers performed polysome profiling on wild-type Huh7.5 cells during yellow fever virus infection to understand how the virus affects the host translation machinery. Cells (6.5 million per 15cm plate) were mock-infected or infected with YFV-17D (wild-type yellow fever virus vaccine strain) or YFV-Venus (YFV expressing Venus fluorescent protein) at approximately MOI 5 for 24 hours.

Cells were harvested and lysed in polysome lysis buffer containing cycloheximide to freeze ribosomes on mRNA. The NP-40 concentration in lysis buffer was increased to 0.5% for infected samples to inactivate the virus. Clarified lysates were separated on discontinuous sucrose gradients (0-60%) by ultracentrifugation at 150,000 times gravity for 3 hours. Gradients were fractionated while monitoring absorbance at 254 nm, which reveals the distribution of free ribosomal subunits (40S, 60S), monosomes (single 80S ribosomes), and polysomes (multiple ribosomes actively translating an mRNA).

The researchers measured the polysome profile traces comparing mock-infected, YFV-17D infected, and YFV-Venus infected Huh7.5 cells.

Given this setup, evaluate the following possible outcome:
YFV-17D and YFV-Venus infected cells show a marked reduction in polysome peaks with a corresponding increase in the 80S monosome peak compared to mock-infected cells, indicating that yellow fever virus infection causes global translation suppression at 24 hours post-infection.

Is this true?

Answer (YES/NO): YES